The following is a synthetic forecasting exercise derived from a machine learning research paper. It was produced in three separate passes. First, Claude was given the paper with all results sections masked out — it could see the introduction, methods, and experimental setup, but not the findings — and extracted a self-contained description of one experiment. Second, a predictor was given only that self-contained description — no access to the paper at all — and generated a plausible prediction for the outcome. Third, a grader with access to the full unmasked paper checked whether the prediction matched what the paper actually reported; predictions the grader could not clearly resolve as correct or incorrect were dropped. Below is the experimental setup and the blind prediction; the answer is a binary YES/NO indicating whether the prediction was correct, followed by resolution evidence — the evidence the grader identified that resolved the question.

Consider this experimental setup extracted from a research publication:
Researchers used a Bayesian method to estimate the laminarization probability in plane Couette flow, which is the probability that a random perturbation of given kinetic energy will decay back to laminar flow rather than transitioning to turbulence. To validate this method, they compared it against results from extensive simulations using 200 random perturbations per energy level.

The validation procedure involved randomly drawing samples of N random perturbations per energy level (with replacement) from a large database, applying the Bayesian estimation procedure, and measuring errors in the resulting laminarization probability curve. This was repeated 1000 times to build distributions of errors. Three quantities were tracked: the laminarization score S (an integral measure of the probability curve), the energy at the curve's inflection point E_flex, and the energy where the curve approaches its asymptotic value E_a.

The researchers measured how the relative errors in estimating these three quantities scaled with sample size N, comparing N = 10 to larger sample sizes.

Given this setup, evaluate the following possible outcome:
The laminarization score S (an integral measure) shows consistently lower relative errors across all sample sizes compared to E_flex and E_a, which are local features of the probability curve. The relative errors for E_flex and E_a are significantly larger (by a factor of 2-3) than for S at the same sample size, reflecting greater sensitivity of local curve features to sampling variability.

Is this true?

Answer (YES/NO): NO